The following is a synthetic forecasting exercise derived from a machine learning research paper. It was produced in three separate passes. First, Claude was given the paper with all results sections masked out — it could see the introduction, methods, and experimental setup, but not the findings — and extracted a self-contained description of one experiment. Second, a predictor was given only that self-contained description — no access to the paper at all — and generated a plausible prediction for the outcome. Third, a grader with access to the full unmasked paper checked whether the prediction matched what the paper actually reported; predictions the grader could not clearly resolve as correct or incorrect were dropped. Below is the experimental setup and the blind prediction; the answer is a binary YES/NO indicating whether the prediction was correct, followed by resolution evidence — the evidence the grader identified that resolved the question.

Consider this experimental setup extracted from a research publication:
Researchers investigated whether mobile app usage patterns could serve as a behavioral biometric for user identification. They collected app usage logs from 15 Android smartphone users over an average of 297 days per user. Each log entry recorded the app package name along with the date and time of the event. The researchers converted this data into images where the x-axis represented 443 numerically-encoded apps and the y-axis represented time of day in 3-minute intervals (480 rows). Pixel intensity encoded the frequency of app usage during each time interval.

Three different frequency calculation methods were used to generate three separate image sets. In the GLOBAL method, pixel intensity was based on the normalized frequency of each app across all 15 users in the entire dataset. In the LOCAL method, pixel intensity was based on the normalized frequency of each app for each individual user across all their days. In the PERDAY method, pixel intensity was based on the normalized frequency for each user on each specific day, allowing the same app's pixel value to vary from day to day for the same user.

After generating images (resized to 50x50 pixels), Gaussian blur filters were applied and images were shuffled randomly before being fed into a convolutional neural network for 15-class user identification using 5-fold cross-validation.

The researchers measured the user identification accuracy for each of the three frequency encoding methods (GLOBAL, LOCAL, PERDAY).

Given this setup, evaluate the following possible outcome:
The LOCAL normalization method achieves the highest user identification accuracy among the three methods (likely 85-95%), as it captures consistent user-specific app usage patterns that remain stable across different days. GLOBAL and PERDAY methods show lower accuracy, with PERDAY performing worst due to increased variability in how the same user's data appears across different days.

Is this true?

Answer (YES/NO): NO